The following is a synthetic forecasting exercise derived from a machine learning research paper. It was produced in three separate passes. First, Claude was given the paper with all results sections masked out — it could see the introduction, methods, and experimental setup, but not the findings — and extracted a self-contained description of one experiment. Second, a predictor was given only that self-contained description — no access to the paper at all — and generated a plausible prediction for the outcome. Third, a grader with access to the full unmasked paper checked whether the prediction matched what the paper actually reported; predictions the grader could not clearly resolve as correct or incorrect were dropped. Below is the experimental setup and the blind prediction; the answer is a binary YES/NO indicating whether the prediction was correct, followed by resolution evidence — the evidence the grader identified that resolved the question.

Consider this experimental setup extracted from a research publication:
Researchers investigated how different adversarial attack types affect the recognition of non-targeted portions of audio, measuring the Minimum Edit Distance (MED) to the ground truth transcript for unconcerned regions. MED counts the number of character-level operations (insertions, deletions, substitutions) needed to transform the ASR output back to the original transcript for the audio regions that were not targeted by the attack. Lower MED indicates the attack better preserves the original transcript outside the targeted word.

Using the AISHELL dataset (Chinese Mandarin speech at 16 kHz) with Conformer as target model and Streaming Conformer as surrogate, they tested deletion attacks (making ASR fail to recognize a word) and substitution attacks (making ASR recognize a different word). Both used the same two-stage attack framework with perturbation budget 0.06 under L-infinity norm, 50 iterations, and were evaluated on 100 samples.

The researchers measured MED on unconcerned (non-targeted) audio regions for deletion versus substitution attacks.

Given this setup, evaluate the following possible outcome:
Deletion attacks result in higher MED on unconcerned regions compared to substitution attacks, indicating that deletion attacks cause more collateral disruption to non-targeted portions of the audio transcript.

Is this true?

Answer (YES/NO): NO